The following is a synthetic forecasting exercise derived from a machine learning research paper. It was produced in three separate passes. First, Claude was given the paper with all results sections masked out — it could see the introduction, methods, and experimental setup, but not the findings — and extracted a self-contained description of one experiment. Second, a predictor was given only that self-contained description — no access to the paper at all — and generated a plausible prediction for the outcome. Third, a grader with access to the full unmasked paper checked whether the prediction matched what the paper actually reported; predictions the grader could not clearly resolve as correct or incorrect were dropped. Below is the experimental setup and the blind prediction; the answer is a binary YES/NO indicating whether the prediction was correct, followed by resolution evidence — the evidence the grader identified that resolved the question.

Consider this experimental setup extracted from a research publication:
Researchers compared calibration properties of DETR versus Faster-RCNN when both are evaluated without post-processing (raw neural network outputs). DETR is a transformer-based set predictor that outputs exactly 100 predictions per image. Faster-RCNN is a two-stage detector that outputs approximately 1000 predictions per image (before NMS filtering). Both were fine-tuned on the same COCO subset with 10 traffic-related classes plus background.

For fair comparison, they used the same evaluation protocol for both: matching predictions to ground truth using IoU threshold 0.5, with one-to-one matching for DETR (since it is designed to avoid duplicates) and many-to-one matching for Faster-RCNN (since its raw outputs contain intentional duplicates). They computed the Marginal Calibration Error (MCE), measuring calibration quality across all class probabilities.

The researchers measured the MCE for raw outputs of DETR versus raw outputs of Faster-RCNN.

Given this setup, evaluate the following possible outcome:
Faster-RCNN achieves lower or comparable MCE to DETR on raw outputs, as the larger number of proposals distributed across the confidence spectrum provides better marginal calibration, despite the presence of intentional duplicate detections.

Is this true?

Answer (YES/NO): YES